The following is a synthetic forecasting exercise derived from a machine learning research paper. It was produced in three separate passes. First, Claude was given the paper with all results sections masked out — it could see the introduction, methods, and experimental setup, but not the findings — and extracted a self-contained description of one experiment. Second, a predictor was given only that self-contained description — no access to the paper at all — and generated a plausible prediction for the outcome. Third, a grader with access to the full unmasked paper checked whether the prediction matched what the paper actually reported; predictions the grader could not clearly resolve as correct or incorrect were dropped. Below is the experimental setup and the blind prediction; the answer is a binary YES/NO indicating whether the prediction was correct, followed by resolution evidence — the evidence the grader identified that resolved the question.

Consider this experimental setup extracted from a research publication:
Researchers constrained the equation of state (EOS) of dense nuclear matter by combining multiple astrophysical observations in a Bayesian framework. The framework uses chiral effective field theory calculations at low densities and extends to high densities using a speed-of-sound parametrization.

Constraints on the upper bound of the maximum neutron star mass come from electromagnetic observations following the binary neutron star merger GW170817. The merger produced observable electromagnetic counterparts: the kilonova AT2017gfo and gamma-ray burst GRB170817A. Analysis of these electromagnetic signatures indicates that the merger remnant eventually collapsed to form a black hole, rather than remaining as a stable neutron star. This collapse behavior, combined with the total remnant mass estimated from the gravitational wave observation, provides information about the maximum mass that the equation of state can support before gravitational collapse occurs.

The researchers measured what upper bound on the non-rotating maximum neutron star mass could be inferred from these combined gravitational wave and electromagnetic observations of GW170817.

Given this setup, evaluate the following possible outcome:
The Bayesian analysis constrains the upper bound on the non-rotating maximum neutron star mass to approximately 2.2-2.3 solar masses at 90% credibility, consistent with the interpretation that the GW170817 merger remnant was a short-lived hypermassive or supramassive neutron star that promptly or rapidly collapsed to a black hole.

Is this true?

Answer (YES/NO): NO